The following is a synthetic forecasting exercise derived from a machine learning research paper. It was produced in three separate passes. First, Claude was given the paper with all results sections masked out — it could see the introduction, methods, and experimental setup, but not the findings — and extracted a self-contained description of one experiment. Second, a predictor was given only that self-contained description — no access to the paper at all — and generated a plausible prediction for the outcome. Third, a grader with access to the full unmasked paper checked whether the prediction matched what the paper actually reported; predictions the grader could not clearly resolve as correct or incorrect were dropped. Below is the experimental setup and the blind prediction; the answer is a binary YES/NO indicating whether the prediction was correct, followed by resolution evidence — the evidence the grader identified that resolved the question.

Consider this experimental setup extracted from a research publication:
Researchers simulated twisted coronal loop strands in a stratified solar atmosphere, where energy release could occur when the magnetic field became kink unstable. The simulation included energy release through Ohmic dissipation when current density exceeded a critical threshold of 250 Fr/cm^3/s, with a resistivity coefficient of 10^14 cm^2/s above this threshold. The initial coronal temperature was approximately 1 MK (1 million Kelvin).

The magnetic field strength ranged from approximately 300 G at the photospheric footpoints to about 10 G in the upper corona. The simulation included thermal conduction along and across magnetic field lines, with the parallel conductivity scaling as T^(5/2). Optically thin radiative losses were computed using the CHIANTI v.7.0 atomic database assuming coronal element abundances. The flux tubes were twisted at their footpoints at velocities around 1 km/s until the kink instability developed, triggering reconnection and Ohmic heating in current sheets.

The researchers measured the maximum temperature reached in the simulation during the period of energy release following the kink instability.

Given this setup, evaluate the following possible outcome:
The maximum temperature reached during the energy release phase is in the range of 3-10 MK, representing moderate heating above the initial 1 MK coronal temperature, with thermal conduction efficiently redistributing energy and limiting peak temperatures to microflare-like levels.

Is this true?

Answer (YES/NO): YES